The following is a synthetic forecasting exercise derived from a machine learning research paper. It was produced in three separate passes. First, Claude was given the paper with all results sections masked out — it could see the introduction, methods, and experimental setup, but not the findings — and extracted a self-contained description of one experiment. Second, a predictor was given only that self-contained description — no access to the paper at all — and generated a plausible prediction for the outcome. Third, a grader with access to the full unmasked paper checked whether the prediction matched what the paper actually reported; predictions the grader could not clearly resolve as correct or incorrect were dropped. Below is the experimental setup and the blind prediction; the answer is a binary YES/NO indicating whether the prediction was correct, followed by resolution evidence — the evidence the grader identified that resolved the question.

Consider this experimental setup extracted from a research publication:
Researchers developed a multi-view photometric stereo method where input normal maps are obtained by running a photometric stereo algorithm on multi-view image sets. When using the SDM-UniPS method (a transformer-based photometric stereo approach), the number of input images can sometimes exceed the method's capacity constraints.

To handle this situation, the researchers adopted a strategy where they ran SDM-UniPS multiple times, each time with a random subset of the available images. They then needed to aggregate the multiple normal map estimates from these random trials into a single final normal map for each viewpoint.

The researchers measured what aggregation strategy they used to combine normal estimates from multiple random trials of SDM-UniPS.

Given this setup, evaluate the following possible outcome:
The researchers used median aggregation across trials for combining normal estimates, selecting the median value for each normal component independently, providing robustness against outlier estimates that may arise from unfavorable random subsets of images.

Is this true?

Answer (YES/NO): YES